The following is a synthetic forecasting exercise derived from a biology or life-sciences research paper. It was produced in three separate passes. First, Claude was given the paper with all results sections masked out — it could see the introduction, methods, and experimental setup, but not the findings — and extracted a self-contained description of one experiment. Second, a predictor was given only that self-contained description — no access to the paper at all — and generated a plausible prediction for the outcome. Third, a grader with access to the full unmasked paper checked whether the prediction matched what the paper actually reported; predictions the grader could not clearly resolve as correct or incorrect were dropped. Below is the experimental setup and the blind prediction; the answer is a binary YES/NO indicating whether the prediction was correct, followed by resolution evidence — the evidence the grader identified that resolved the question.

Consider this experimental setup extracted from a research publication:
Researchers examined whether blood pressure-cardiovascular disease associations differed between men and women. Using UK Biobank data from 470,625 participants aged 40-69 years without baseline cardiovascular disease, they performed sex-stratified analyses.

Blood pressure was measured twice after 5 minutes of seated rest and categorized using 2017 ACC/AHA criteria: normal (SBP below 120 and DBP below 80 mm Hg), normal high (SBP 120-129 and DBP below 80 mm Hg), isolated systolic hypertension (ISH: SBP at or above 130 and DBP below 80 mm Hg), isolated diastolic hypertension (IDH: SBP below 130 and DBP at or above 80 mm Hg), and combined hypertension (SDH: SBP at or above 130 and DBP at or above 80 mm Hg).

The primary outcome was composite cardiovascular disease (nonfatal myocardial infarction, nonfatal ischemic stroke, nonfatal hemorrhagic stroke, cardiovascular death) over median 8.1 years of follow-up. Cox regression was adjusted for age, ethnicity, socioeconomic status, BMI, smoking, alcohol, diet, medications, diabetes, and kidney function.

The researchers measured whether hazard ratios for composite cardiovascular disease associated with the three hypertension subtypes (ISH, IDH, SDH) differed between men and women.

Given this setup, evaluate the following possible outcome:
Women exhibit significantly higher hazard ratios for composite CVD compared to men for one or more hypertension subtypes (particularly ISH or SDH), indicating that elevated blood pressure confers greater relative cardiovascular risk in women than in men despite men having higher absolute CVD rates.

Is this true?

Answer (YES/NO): NO